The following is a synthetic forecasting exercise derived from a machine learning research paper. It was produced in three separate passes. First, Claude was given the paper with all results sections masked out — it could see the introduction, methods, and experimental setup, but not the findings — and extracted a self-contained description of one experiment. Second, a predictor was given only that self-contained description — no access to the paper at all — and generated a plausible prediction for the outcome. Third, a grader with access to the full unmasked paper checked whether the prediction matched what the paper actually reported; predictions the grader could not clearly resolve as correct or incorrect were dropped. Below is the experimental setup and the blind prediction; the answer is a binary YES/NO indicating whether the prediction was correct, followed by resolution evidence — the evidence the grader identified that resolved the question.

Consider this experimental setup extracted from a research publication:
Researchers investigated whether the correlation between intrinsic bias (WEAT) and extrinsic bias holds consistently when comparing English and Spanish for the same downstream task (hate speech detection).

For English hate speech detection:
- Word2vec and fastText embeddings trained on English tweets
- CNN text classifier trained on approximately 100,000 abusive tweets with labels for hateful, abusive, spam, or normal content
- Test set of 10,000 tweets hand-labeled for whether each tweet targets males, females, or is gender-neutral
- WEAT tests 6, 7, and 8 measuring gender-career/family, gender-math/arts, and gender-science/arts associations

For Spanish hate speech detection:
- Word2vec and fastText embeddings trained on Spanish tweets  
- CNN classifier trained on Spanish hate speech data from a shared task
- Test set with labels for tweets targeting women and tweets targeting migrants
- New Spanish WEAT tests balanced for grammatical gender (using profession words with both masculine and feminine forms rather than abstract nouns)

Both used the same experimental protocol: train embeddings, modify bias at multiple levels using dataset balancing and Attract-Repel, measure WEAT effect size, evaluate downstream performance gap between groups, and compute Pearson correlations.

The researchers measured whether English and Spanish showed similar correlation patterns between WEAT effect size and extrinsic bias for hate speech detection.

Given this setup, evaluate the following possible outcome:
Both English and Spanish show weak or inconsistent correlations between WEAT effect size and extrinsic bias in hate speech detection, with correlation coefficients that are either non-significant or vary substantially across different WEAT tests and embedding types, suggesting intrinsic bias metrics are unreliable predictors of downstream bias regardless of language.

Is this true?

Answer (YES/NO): YES